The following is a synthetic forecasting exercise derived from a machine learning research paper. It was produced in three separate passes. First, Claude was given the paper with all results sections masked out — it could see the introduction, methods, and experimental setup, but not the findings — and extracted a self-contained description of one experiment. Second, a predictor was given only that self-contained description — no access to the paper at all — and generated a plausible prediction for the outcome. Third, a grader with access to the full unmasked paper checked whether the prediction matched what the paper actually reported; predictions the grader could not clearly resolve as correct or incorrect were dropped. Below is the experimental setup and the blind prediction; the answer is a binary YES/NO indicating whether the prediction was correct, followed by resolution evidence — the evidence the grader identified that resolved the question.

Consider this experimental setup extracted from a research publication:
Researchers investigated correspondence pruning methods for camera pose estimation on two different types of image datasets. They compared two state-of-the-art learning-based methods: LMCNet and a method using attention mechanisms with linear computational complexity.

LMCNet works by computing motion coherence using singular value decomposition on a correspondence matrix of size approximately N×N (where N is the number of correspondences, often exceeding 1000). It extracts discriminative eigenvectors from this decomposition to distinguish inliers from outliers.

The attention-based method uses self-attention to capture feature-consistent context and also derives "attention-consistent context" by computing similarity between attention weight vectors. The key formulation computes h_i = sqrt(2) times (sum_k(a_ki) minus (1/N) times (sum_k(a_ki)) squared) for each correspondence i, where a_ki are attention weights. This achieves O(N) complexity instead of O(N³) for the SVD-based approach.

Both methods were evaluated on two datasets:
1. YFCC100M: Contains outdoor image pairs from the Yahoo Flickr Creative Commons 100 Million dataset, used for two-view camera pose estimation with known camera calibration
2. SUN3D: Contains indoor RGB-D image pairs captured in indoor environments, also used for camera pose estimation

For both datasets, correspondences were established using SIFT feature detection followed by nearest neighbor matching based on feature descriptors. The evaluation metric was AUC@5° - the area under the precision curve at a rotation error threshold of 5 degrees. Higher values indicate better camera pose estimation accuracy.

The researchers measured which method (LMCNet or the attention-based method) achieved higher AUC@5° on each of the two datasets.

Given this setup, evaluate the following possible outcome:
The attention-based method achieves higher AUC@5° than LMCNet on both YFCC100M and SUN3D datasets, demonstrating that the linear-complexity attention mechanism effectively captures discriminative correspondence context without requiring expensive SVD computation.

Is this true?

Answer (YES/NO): NO